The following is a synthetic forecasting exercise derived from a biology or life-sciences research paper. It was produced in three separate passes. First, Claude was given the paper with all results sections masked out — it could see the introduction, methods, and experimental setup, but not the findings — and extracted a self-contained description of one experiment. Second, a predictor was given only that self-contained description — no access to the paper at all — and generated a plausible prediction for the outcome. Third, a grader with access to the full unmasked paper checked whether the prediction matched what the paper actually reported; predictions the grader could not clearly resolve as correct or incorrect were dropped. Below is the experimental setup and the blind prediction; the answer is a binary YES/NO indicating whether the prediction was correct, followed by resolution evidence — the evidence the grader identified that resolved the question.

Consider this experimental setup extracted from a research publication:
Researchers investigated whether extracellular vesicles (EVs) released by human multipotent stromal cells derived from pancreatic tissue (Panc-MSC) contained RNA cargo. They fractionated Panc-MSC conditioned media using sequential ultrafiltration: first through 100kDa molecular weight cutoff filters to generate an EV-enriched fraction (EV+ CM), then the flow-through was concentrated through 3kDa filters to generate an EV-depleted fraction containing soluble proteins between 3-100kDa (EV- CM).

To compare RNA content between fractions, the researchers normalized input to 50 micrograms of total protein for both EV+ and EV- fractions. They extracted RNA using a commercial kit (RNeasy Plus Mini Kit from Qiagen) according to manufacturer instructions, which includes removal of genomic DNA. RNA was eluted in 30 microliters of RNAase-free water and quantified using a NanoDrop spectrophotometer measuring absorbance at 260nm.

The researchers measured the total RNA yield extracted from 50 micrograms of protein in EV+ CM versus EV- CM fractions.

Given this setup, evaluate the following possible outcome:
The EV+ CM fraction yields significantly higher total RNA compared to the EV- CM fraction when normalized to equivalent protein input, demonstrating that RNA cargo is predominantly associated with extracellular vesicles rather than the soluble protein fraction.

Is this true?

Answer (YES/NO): YES